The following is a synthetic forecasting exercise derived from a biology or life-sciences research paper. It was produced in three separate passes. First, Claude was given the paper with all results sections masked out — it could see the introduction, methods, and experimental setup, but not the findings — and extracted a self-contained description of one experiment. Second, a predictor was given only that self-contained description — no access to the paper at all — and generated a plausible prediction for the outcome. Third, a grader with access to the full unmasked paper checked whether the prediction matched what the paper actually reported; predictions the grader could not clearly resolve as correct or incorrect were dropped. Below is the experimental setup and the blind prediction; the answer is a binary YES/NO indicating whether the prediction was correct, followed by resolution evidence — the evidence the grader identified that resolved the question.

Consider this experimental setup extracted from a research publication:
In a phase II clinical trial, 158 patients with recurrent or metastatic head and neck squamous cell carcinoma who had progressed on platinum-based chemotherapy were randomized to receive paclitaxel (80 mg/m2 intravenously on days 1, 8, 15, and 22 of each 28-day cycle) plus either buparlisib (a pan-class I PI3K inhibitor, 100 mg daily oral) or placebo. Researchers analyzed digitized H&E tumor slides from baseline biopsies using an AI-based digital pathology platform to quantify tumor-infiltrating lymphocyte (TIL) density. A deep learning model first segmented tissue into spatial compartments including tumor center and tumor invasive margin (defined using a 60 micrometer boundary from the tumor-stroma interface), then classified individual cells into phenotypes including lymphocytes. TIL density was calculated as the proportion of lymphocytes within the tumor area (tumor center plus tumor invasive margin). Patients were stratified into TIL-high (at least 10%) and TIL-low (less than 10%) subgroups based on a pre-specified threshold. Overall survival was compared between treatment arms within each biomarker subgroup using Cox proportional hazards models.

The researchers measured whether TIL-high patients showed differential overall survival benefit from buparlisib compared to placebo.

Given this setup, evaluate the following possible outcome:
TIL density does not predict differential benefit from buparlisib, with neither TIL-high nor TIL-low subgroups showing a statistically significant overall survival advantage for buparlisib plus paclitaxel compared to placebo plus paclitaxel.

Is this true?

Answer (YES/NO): NO